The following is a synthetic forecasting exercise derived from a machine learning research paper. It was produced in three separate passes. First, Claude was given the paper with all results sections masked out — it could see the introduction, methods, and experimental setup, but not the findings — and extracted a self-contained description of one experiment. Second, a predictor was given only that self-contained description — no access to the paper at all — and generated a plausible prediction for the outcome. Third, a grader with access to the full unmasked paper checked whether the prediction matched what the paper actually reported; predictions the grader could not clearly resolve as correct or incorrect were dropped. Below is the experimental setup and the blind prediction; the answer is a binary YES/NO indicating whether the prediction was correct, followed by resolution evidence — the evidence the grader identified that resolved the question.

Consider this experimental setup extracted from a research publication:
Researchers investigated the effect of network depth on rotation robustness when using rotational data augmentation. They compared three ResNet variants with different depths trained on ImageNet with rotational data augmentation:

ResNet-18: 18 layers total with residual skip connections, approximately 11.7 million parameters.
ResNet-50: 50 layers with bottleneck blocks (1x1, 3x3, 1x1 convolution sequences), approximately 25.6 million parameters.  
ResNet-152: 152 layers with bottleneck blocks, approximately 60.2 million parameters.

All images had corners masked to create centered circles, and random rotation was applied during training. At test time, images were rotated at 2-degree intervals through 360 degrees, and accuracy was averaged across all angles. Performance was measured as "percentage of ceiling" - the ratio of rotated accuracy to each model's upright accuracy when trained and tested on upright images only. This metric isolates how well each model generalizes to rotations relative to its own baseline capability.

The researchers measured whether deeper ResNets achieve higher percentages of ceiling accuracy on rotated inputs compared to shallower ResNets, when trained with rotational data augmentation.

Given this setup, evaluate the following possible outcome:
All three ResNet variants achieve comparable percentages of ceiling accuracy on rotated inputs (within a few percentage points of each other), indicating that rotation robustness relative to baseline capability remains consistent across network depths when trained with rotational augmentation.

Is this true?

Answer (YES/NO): NO